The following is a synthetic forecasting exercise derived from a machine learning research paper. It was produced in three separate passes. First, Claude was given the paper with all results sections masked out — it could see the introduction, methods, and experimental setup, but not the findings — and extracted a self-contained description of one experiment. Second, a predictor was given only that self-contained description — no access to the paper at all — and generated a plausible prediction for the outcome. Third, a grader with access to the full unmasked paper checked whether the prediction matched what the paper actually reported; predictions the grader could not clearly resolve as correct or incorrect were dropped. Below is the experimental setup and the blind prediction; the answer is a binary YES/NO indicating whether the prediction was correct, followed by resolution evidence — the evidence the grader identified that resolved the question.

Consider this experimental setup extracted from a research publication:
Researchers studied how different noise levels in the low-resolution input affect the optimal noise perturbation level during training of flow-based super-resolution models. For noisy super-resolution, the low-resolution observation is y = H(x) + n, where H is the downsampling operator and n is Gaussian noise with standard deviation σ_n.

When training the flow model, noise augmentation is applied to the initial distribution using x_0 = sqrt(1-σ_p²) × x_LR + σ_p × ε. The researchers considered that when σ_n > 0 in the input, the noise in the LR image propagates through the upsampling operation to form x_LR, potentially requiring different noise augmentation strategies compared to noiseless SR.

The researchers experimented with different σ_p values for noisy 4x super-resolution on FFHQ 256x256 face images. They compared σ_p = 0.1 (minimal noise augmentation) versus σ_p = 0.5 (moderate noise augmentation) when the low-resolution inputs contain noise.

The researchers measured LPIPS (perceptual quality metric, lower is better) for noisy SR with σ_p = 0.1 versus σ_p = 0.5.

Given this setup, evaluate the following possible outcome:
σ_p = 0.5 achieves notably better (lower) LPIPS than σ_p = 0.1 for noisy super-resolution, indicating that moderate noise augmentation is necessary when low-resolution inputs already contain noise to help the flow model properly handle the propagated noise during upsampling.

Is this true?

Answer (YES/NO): NO